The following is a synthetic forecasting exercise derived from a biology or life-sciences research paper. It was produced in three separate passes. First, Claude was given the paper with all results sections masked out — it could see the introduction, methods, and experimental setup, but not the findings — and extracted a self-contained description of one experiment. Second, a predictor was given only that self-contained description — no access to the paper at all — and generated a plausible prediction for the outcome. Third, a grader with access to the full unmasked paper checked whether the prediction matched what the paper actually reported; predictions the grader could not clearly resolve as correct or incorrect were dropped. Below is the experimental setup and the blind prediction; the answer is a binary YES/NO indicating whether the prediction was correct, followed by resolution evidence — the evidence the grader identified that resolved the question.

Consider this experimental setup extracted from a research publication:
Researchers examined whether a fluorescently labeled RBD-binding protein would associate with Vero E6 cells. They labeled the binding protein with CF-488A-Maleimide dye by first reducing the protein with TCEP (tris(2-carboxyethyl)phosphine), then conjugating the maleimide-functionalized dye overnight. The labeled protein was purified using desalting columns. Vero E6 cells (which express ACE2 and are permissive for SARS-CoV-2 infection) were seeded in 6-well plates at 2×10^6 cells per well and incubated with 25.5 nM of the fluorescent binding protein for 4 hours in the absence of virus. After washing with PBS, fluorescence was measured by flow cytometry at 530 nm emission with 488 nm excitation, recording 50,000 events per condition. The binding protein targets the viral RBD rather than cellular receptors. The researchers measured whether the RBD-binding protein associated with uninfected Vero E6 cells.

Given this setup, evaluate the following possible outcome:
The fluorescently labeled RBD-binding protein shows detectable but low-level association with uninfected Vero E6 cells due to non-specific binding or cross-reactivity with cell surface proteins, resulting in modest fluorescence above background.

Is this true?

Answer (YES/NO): NO